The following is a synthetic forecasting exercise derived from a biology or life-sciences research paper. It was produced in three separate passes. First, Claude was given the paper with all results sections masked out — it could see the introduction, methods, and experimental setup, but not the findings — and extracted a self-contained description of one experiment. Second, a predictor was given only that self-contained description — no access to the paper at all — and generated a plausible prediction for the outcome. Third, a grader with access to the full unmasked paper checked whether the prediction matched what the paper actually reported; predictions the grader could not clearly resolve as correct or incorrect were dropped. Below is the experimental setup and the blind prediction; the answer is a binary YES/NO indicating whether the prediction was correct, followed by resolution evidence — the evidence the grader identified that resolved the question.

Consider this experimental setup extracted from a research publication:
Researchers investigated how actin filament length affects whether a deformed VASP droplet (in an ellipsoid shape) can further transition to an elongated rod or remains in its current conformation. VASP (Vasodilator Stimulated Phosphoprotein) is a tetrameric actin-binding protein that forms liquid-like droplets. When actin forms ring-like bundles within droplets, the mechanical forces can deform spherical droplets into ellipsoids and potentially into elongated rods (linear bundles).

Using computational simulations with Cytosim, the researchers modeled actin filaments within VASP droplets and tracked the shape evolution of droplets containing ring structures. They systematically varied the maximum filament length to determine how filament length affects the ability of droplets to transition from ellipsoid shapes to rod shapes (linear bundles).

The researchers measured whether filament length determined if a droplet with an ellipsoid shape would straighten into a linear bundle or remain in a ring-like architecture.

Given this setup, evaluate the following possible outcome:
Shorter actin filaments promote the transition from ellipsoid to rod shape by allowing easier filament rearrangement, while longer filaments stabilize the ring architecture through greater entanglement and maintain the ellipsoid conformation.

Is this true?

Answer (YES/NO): YES